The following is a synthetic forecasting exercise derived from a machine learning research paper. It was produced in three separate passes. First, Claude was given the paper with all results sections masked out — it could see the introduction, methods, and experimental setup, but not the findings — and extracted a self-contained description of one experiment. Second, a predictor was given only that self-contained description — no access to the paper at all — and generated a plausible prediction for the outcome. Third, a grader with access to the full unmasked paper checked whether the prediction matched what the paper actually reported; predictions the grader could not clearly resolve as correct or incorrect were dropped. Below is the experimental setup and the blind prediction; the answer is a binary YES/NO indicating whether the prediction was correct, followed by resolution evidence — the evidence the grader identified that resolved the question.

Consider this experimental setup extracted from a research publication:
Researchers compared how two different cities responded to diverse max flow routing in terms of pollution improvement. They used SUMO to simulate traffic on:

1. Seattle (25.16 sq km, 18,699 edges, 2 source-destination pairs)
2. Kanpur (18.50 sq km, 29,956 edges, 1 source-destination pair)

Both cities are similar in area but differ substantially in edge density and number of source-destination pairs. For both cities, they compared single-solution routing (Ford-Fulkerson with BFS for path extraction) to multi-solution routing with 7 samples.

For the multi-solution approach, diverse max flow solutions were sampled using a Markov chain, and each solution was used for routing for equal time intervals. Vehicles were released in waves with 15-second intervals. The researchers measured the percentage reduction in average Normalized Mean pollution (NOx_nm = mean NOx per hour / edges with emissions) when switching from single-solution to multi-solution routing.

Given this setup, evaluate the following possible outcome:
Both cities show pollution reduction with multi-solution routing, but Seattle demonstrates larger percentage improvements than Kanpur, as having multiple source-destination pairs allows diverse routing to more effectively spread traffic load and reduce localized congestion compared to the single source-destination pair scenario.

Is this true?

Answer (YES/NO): YES